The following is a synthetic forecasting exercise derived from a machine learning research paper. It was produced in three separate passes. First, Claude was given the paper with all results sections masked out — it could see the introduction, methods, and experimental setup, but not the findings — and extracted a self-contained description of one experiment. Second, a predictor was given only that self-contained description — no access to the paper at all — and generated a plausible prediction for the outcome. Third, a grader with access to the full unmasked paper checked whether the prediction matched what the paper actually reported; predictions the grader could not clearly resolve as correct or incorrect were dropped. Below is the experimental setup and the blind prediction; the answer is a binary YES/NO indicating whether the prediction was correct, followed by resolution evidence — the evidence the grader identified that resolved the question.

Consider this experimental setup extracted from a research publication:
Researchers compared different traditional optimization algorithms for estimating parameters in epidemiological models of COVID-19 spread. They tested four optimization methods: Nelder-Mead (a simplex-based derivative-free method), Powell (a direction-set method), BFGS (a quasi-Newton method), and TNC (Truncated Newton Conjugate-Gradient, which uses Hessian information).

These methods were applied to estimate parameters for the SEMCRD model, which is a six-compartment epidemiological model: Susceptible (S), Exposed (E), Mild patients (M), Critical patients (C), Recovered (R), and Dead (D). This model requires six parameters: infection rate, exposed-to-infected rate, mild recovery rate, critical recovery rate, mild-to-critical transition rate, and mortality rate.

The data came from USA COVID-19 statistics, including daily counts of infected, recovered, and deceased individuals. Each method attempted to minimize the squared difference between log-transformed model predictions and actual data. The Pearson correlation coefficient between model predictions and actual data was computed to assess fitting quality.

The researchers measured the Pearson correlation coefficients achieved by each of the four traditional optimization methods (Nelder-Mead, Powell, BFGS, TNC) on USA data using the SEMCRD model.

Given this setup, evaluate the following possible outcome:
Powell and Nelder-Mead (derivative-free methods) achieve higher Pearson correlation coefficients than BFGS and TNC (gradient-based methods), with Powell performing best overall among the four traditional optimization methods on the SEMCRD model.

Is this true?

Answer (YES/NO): NO